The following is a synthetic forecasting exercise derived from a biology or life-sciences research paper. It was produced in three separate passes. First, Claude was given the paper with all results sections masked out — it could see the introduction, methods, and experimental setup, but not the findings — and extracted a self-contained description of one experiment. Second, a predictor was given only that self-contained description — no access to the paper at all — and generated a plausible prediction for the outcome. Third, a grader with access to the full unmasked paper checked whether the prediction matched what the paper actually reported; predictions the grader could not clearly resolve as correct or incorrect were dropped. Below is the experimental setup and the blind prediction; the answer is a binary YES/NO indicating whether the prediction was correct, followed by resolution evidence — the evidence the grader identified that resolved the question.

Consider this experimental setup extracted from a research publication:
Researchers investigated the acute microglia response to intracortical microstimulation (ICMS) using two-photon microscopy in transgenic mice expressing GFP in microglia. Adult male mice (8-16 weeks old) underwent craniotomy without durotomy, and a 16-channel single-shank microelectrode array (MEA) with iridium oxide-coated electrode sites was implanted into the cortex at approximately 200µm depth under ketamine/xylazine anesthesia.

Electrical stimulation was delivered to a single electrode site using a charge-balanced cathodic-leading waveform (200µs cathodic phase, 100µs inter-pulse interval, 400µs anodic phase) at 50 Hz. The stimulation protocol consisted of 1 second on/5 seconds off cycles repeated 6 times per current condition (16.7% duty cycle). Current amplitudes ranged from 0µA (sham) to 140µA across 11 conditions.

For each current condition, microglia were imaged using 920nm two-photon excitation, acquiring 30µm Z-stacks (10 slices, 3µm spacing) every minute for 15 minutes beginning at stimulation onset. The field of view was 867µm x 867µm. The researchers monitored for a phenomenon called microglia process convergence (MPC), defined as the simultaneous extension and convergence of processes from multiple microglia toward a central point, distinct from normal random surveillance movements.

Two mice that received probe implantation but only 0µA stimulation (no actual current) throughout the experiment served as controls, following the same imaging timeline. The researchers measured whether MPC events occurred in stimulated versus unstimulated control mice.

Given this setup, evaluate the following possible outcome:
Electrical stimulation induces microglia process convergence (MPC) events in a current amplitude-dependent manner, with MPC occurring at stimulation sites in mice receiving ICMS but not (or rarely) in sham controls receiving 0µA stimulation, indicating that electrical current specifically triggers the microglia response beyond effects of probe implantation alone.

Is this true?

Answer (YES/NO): YES